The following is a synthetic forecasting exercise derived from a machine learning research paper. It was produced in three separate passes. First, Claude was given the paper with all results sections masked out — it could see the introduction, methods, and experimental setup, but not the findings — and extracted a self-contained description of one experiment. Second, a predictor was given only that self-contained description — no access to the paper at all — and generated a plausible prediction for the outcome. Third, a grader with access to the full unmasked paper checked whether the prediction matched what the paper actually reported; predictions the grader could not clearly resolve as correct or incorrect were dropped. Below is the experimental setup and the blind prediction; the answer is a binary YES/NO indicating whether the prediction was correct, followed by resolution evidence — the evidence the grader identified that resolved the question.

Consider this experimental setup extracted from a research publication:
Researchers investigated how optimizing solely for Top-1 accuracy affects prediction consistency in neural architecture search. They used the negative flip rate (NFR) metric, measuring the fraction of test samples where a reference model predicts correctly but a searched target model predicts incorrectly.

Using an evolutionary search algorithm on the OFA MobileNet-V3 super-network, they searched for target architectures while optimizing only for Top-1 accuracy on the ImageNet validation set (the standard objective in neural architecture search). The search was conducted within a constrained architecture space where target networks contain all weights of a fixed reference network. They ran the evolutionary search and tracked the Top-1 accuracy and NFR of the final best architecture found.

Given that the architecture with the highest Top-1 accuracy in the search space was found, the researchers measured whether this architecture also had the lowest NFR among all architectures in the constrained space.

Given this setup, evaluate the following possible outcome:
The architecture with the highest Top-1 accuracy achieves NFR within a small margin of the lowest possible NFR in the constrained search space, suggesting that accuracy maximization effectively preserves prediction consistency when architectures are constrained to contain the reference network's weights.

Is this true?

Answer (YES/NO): NO